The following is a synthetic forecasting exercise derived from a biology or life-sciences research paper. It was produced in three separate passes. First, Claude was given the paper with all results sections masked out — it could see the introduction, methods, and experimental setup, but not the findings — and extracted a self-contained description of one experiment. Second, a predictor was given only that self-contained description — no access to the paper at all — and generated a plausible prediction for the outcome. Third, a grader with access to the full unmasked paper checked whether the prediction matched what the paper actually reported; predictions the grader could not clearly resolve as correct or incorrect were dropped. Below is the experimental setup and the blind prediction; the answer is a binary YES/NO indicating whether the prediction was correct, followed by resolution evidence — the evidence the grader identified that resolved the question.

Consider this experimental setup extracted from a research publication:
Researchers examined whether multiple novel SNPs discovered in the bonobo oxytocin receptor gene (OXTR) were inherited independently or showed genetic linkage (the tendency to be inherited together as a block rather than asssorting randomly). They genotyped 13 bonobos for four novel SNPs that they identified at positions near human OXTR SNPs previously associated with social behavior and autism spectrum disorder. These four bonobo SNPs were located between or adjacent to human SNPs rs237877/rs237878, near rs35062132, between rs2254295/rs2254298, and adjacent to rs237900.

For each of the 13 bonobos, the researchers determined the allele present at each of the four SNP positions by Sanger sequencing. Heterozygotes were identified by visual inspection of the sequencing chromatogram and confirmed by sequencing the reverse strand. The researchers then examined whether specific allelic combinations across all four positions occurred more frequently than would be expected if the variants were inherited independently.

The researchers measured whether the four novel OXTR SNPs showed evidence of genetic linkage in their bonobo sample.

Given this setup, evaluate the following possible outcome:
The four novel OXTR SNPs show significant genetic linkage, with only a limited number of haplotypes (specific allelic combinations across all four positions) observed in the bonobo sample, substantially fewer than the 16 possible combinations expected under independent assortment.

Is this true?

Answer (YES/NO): YES